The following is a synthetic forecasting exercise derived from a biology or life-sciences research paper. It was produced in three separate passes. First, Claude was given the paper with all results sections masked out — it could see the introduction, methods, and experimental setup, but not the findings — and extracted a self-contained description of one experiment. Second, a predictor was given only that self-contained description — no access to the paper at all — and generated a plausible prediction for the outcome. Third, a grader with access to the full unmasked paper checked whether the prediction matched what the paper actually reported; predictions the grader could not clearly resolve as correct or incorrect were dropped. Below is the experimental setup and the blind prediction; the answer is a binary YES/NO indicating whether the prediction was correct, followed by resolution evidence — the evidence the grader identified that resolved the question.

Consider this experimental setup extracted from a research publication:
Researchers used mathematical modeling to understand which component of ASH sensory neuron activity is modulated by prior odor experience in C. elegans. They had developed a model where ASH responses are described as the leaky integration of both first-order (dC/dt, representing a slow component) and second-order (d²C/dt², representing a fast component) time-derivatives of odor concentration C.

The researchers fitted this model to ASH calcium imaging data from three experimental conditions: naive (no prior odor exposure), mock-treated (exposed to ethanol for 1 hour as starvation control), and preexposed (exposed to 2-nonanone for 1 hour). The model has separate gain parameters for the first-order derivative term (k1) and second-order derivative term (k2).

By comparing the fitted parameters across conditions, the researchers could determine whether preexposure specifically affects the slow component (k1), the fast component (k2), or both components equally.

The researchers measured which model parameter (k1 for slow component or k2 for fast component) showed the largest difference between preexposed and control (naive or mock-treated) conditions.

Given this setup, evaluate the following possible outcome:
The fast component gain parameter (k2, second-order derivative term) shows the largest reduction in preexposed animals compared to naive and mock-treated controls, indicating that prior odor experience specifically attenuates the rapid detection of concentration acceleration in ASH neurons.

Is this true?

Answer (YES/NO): YES